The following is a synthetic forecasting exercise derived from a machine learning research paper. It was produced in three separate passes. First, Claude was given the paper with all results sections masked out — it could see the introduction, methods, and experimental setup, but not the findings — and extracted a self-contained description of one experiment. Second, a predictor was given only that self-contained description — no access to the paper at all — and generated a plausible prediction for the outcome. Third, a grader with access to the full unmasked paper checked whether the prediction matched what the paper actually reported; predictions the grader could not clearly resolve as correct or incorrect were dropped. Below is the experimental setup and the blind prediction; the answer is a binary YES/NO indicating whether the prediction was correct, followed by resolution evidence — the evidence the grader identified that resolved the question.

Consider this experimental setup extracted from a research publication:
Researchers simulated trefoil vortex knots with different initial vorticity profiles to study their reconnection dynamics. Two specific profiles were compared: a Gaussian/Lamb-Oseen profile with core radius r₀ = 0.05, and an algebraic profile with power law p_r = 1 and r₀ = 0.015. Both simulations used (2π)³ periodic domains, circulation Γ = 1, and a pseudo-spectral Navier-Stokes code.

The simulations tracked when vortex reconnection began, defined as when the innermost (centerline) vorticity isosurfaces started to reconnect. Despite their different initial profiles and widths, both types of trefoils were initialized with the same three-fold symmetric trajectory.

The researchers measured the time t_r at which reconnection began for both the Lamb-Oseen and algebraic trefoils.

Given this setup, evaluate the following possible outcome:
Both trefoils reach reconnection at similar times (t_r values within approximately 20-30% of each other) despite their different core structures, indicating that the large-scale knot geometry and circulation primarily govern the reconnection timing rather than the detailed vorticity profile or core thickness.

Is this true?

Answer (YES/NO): YES